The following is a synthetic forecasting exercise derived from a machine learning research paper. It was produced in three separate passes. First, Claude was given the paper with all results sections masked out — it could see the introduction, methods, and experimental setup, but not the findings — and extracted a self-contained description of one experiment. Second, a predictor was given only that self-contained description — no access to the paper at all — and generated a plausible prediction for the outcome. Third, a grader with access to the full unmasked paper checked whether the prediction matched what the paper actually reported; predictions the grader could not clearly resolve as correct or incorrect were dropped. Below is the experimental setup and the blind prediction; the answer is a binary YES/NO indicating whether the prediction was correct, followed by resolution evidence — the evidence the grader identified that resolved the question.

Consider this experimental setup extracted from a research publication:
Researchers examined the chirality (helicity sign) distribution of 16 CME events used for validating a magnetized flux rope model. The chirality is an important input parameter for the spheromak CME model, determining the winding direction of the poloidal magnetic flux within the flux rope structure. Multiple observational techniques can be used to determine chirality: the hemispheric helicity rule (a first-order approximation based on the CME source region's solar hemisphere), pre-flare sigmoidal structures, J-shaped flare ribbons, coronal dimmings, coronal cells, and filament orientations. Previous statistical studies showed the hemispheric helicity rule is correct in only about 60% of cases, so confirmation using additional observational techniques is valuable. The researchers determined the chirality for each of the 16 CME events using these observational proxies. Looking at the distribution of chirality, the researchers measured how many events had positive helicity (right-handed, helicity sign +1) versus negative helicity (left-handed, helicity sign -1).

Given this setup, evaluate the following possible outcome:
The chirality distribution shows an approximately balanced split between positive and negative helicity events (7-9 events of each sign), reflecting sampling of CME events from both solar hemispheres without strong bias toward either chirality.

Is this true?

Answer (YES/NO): NO